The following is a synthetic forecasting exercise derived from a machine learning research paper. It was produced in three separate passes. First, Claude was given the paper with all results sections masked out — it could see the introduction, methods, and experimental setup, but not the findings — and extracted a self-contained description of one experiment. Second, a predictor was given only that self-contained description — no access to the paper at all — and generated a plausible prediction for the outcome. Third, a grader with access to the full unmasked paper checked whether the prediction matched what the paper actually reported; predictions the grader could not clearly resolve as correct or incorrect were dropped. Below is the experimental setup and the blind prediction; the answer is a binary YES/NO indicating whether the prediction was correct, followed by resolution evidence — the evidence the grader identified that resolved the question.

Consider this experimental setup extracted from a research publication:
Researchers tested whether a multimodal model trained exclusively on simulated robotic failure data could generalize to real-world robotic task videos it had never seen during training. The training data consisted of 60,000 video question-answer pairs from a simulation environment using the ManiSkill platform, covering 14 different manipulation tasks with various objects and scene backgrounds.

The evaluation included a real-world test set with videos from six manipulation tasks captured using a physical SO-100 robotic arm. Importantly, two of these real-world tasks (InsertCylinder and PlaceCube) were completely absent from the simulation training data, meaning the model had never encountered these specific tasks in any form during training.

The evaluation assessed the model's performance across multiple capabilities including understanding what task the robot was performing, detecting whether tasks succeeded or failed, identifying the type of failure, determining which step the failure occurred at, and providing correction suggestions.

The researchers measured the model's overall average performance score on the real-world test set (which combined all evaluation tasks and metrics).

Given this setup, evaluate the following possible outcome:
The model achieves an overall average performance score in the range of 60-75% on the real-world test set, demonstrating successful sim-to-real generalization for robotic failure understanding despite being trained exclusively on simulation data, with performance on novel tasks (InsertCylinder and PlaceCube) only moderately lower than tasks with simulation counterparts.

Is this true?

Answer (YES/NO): NO